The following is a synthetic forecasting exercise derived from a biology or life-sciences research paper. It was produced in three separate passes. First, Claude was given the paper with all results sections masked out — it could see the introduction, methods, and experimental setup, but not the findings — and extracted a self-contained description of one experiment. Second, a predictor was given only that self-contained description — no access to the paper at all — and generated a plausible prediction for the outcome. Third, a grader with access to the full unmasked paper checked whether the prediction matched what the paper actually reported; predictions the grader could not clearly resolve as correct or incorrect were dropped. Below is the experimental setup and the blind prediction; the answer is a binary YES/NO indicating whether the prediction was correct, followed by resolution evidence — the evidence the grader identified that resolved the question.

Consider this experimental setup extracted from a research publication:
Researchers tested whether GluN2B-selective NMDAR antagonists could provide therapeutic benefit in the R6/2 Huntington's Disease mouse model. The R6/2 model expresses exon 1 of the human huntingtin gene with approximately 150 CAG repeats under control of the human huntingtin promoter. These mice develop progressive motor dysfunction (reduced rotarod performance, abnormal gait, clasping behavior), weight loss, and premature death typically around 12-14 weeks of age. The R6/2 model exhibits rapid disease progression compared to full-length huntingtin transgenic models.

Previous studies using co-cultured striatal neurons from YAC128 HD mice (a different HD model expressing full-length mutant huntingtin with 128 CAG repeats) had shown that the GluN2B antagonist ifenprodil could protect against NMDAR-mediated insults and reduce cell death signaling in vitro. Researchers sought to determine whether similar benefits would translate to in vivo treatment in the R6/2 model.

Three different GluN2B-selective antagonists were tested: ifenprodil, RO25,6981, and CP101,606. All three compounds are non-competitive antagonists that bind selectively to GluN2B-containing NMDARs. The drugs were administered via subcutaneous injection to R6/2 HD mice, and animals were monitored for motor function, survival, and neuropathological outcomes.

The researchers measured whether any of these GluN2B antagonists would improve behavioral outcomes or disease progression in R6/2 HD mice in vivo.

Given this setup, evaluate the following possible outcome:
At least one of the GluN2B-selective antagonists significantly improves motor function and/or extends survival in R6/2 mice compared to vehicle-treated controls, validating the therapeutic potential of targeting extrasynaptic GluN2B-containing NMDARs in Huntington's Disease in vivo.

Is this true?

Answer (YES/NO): NO